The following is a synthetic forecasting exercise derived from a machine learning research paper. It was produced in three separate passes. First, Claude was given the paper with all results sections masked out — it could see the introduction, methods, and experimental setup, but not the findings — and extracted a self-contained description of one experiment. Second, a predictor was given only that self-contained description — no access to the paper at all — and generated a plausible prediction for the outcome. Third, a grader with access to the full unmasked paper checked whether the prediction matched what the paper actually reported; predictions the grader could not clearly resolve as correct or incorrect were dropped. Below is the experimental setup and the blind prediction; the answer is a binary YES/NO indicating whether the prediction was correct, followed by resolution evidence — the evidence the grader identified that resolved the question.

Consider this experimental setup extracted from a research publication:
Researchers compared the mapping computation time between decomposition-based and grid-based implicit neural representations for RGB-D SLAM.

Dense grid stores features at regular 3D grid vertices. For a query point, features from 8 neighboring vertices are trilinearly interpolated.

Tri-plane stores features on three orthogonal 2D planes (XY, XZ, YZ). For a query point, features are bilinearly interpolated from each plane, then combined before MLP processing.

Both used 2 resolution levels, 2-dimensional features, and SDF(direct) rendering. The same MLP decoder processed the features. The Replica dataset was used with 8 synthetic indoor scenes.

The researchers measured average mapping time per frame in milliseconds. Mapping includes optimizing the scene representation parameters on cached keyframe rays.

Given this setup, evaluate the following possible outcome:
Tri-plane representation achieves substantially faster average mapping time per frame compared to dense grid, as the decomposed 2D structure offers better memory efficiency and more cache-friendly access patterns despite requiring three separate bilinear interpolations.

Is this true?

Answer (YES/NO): NO